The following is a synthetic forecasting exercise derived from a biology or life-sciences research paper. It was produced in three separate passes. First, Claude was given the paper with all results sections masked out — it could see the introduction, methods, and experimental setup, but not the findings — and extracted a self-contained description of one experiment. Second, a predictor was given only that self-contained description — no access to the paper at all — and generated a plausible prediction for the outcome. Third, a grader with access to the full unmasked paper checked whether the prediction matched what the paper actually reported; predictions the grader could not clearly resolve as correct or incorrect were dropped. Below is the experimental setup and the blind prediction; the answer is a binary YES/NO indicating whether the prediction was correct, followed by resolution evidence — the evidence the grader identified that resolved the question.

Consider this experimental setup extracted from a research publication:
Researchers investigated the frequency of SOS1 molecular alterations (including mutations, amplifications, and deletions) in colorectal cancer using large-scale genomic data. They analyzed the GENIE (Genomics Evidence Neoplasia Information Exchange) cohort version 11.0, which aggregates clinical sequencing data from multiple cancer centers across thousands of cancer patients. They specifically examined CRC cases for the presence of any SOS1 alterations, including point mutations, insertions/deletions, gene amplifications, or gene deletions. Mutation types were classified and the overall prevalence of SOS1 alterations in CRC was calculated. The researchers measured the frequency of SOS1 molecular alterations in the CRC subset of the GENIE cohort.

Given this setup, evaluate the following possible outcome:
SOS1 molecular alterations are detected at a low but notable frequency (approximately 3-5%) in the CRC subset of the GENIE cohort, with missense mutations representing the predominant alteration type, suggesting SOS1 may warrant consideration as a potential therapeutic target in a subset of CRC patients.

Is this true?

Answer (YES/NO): NO